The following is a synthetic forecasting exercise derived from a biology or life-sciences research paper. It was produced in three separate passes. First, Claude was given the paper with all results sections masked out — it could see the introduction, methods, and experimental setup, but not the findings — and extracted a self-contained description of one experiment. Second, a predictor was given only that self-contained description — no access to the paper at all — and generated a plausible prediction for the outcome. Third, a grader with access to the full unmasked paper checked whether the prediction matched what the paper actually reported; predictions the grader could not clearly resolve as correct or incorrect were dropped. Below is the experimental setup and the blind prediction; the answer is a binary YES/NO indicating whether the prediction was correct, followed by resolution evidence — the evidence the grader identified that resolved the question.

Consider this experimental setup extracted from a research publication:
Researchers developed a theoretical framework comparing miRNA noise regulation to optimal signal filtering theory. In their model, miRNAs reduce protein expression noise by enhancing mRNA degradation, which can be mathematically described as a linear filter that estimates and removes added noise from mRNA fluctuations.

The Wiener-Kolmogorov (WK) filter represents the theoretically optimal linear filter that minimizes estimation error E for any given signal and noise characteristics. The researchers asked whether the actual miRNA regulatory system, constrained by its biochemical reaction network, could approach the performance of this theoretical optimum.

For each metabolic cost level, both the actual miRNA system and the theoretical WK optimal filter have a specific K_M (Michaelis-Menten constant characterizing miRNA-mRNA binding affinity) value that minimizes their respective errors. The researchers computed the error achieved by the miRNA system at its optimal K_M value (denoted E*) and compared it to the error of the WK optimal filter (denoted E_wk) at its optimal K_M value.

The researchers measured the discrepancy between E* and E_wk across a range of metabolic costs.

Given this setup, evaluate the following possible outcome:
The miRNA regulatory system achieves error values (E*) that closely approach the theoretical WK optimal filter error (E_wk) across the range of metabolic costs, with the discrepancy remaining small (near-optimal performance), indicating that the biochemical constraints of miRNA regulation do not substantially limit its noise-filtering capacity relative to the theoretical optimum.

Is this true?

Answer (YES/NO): YES